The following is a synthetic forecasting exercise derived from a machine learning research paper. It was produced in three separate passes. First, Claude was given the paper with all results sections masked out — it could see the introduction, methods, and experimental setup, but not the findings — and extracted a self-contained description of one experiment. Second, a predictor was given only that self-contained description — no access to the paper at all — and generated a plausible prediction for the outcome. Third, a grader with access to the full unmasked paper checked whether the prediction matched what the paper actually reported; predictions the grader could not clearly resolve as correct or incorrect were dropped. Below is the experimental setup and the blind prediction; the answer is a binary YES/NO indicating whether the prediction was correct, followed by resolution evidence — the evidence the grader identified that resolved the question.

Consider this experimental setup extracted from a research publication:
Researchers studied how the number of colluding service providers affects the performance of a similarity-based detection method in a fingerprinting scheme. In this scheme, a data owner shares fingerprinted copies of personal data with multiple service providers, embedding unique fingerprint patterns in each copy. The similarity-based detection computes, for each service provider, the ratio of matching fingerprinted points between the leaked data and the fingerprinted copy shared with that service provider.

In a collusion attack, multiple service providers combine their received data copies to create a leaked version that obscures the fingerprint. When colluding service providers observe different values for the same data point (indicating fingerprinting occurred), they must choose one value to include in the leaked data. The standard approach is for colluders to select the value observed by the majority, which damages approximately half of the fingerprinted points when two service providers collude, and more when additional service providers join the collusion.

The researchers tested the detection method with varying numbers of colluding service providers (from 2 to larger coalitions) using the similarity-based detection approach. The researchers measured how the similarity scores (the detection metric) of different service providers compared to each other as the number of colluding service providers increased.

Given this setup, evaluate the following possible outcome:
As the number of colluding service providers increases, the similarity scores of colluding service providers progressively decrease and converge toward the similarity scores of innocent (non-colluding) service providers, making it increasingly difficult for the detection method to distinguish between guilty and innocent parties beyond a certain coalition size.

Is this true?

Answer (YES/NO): YES